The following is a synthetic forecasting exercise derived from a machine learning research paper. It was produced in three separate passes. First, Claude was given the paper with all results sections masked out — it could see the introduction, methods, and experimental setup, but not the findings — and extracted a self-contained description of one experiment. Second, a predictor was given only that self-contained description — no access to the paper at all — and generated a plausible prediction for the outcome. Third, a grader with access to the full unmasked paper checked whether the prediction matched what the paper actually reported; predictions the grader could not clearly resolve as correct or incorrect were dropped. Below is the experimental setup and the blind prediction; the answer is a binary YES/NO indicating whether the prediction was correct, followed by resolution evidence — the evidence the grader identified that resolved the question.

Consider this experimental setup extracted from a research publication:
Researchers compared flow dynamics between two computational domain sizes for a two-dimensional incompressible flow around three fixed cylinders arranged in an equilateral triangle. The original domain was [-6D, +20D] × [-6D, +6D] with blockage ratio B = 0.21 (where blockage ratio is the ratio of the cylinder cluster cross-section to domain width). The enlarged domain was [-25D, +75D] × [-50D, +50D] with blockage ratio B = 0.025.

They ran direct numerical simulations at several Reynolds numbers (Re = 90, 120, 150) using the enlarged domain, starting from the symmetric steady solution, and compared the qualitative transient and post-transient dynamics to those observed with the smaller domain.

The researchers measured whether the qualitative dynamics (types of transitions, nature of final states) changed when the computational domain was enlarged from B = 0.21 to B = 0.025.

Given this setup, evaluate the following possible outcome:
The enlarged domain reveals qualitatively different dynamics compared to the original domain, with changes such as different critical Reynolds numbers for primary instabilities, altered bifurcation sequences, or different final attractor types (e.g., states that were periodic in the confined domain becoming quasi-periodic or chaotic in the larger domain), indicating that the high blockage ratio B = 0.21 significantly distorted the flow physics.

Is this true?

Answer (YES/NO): NO